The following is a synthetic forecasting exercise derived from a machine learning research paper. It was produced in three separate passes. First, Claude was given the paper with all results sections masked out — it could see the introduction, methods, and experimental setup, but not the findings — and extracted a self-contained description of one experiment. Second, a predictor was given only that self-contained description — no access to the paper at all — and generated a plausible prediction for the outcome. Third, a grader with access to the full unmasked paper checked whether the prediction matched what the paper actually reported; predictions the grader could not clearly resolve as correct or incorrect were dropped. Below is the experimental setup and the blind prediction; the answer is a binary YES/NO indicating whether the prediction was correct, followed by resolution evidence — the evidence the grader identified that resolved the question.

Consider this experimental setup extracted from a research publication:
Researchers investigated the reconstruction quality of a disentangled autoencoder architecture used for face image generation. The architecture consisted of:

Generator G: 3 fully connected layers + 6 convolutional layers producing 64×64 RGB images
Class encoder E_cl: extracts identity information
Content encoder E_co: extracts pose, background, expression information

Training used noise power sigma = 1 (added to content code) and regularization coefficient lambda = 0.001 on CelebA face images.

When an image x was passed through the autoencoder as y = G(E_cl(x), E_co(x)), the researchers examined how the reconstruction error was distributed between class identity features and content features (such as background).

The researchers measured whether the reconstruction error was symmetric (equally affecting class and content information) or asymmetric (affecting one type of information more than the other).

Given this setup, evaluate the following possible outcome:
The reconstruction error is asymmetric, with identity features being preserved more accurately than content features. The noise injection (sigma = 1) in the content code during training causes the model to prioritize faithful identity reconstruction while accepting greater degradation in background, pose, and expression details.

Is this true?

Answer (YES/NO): YES